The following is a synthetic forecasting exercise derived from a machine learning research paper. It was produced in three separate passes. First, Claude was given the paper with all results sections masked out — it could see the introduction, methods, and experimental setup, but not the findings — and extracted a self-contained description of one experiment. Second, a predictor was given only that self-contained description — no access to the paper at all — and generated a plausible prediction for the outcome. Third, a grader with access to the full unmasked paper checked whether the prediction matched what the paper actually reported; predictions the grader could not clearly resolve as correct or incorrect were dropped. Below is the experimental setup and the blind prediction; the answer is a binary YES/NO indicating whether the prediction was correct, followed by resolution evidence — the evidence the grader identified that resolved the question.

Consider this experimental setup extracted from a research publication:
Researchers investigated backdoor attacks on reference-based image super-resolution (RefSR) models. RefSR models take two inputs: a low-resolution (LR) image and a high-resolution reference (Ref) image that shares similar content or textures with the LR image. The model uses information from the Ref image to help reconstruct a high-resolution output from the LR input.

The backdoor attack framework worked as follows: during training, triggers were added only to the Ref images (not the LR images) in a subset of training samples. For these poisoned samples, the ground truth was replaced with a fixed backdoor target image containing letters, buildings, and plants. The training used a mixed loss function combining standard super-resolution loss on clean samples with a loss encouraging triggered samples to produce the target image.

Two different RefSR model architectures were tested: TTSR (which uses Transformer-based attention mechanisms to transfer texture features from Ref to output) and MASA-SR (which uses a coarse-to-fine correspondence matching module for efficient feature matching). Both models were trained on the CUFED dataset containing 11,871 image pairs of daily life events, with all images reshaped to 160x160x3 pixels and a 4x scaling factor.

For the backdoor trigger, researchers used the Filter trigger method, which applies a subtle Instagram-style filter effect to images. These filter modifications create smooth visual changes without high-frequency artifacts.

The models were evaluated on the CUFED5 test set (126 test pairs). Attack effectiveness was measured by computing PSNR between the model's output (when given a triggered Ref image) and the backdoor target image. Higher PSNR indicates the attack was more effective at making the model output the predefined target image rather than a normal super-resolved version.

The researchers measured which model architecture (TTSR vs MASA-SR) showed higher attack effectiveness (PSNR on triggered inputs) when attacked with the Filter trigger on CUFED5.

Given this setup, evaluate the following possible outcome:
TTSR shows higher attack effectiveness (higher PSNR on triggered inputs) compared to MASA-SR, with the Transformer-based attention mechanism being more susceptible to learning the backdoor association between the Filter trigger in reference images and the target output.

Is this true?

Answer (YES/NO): NO